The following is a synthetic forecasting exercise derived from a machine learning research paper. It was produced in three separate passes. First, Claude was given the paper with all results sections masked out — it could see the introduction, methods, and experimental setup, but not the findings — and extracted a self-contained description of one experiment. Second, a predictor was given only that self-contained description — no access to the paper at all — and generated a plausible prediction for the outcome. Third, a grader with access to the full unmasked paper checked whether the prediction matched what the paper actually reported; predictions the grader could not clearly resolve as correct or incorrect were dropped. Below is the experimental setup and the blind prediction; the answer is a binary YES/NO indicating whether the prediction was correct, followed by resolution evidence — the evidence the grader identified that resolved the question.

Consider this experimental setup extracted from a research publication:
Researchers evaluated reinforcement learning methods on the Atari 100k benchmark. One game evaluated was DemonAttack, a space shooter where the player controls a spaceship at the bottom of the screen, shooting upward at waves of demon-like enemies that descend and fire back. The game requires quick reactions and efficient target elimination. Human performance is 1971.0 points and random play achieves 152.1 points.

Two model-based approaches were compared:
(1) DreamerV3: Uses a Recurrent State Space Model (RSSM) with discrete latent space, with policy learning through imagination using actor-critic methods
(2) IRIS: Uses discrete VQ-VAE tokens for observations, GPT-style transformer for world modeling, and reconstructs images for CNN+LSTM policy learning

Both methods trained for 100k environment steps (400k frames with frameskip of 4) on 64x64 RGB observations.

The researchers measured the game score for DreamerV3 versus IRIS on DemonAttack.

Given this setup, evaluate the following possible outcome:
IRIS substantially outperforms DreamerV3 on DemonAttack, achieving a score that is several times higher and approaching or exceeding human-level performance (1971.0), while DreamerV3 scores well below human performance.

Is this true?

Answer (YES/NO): YES